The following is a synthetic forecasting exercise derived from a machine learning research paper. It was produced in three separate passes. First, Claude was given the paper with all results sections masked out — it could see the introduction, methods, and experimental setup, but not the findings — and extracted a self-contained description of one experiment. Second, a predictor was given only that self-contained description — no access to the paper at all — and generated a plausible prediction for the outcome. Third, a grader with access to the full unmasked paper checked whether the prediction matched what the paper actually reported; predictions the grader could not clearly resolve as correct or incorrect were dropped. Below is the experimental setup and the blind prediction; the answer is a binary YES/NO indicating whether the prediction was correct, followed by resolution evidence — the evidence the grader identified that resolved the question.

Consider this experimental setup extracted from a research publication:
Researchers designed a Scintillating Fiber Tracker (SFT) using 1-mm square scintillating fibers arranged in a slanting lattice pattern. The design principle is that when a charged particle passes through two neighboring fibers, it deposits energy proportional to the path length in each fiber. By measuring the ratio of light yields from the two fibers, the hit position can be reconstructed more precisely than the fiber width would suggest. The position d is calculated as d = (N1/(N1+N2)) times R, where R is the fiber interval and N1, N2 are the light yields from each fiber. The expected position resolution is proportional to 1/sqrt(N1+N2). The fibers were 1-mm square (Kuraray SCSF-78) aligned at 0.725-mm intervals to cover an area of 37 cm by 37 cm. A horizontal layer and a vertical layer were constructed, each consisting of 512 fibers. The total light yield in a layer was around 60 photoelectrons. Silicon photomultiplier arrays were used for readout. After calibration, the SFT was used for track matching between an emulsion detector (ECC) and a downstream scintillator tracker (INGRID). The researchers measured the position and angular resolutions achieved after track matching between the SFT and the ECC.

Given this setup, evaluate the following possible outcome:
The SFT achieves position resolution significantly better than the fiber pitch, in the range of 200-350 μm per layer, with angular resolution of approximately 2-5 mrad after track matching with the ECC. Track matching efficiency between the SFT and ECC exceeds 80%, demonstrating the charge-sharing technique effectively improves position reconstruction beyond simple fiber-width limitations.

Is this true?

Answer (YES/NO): NO